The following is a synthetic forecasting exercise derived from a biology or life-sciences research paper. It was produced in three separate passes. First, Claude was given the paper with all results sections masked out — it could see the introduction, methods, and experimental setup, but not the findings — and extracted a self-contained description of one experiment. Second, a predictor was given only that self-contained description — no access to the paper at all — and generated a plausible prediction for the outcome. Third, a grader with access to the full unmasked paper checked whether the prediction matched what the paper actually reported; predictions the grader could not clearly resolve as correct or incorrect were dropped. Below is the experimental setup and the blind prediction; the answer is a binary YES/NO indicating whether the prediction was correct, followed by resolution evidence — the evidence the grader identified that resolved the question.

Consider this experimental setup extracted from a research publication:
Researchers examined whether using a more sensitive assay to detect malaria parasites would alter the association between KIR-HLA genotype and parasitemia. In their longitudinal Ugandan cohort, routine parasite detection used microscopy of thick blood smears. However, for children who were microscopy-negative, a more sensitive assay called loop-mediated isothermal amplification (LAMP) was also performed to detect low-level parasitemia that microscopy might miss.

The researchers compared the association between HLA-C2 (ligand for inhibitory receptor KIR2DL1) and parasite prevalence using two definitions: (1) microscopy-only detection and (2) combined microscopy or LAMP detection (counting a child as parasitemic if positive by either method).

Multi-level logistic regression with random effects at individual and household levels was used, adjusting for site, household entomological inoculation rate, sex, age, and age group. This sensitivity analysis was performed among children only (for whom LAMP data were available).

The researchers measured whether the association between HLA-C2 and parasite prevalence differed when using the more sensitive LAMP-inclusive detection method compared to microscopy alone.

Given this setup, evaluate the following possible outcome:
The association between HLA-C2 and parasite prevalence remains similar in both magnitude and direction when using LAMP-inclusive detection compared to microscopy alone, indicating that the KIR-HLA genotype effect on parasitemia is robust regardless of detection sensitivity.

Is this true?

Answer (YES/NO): YES